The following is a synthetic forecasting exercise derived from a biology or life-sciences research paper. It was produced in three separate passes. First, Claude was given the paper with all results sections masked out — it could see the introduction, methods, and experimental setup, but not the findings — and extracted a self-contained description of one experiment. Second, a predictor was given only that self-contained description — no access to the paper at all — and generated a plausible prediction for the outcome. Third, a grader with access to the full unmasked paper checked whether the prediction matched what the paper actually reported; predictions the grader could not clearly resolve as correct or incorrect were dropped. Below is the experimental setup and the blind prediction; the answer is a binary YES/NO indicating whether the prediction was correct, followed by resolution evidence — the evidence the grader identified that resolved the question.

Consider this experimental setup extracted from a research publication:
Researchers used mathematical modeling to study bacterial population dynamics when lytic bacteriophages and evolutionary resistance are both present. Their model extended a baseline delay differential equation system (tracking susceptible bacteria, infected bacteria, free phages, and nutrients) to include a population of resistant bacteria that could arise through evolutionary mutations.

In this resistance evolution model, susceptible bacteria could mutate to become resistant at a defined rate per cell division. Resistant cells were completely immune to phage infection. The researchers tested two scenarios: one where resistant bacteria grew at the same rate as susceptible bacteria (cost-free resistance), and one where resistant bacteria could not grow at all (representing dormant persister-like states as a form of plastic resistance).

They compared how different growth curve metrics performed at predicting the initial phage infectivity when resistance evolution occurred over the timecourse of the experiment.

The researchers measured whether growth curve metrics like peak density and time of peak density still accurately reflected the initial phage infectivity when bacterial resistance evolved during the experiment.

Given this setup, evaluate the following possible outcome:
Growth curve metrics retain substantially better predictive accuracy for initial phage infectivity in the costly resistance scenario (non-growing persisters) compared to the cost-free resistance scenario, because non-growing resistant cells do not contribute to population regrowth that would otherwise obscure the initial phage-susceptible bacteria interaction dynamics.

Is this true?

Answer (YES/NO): NO